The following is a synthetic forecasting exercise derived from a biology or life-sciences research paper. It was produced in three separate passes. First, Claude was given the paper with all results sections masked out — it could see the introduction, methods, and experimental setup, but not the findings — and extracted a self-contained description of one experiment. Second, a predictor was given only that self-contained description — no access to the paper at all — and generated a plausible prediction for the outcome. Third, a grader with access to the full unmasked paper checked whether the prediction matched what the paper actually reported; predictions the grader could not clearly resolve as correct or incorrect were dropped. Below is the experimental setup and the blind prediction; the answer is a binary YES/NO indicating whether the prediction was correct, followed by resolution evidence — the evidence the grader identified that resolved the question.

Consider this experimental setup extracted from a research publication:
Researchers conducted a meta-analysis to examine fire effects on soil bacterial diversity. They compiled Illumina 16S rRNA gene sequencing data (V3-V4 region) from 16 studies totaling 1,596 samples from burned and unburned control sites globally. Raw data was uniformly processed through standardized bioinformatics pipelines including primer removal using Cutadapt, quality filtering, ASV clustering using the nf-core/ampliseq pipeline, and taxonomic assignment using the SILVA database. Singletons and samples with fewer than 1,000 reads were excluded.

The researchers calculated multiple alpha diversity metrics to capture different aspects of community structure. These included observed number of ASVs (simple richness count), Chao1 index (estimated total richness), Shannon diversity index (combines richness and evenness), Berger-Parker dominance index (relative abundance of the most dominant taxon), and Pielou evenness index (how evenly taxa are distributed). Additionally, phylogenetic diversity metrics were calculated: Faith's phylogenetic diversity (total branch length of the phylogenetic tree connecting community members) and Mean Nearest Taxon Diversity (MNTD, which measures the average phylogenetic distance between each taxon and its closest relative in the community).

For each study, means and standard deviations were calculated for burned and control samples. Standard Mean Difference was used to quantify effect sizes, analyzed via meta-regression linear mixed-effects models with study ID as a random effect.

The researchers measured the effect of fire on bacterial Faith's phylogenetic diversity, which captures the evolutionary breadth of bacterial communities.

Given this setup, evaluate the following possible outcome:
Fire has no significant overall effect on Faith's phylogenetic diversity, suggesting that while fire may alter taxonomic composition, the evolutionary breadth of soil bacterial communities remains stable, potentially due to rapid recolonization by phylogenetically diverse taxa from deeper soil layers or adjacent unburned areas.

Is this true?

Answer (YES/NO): YES